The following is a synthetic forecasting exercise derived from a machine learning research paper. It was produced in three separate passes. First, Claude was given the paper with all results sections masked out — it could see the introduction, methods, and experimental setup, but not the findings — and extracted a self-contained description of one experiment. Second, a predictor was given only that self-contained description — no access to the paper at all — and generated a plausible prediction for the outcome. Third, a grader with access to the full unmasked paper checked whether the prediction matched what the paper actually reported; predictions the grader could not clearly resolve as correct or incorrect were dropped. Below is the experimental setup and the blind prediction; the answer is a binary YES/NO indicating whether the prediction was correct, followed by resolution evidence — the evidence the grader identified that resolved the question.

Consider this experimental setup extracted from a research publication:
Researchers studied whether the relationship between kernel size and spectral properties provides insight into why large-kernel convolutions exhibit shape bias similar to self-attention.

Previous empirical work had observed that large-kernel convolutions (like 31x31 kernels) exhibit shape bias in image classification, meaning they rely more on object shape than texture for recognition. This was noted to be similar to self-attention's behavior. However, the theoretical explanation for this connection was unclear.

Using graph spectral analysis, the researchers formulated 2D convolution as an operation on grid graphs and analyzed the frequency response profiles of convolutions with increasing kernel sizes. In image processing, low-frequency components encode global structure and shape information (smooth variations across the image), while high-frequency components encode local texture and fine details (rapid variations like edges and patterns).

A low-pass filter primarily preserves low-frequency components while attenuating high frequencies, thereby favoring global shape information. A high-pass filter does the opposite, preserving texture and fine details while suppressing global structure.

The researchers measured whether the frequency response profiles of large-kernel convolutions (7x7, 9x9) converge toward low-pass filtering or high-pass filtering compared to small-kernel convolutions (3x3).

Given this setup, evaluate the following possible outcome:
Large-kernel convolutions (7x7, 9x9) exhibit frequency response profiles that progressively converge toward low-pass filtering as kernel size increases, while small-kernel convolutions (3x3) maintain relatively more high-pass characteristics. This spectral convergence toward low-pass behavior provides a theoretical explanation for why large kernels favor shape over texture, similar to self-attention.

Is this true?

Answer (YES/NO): YES